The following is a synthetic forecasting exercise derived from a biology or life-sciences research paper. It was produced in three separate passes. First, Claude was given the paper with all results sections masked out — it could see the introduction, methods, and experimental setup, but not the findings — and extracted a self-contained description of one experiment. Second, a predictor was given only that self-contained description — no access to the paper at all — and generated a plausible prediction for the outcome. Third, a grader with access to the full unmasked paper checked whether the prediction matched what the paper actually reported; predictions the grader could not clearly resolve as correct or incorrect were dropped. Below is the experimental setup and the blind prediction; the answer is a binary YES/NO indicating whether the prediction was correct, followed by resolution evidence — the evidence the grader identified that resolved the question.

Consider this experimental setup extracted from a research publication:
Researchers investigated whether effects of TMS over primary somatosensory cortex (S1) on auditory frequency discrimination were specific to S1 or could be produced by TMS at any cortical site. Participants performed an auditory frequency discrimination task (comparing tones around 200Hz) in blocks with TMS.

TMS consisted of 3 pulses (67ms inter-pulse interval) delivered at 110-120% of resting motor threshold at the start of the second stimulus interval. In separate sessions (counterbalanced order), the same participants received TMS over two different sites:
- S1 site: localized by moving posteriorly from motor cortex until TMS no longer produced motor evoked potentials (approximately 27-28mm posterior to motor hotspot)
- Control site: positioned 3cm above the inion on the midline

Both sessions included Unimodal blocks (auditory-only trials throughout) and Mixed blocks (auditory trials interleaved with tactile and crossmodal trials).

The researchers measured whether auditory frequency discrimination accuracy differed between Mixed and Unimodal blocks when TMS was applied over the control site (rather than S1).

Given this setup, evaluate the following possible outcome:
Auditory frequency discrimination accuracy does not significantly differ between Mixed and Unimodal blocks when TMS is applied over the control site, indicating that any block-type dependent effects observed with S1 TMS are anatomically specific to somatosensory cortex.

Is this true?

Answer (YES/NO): YES